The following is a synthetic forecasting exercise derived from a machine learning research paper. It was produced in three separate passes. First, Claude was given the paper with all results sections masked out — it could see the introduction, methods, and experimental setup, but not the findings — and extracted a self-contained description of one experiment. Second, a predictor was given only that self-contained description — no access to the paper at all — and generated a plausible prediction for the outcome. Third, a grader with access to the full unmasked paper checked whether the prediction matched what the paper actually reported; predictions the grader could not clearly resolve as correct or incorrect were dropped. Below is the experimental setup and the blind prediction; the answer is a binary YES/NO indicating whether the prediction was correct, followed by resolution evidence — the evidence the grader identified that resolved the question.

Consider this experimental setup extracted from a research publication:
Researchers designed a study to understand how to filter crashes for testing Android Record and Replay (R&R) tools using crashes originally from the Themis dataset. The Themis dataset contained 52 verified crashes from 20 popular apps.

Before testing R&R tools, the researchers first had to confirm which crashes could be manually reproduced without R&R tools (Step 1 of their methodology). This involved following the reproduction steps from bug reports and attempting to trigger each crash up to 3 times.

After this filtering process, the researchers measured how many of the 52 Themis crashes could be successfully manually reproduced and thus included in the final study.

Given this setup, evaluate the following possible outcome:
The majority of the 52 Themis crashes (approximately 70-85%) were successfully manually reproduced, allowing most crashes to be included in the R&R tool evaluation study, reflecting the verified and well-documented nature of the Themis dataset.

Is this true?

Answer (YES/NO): NO